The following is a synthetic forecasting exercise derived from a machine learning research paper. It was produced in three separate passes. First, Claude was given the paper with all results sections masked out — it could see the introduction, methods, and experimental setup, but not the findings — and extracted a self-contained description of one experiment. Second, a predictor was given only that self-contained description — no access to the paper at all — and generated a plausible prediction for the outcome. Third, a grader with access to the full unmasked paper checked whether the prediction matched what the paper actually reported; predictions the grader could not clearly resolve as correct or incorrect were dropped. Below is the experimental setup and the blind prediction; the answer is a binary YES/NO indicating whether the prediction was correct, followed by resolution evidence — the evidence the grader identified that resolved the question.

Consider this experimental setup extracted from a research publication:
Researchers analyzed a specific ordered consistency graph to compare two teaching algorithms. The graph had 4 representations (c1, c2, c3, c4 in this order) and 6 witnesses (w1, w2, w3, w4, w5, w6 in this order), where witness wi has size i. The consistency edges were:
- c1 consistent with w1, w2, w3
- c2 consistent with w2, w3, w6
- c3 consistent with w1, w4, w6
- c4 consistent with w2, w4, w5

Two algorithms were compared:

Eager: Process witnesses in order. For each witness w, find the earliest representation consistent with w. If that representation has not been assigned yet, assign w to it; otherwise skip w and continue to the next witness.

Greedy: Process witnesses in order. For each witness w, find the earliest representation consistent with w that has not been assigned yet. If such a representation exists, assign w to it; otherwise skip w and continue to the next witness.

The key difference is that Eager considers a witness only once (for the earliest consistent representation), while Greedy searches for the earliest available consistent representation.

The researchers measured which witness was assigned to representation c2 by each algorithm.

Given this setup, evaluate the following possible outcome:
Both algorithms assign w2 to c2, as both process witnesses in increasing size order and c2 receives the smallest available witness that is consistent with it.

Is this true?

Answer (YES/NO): NO